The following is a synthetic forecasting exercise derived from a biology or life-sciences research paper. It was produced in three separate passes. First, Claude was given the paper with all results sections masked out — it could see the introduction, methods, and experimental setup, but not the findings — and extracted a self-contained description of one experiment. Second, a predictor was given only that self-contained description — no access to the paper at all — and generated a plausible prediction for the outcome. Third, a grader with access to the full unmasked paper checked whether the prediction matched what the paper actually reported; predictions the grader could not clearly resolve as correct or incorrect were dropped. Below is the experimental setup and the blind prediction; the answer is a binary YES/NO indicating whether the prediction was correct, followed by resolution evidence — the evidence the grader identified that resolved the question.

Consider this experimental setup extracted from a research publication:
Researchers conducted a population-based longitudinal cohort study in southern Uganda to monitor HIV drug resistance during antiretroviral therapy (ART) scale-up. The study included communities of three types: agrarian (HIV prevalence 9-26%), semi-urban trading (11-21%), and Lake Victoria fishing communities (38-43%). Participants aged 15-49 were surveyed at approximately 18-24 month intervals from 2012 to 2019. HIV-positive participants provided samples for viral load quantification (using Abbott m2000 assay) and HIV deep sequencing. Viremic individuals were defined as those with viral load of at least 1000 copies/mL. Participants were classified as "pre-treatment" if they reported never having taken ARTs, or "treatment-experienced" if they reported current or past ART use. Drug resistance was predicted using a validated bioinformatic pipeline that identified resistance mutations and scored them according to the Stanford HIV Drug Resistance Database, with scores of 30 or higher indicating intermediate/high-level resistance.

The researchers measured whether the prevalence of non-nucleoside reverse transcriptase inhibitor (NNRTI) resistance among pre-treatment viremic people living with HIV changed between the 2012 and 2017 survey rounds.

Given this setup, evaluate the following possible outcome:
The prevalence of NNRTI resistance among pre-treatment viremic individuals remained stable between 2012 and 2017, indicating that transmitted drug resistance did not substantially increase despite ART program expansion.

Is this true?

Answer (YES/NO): NO